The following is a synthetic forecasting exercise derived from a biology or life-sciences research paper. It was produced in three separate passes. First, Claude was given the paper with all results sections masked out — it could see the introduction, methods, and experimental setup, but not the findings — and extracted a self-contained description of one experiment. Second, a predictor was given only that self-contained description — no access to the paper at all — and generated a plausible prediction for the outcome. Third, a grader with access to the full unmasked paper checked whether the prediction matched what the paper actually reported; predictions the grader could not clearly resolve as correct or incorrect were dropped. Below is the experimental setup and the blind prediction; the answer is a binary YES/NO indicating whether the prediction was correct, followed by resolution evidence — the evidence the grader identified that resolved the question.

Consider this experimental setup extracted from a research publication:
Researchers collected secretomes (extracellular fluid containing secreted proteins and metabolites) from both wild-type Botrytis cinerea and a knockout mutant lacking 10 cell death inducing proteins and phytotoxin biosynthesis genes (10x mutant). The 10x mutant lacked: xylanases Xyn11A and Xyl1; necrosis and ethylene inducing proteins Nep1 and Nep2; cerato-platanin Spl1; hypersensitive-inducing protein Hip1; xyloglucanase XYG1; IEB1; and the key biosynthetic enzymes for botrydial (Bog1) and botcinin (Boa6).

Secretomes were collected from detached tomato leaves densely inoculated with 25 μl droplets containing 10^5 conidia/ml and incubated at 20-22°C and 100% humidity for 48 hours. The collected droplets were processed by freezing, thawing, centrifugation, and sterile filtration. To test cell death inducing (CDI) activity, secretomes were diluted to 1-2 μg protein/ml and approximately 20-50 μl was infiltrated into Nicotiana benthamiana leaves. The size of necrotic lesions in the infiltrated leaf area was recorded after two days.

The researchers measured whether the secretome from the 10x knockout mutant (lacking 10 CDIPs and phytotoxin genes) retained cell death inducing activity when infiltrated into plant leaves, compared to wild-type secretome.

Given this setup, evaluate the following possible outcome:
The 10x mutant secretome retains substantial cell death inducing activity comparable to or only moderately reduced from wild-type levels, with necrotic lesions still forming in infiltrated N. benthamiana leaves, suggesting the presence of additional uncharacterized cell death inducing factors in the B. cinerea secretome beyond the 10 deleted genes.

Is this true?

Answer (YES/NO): YES